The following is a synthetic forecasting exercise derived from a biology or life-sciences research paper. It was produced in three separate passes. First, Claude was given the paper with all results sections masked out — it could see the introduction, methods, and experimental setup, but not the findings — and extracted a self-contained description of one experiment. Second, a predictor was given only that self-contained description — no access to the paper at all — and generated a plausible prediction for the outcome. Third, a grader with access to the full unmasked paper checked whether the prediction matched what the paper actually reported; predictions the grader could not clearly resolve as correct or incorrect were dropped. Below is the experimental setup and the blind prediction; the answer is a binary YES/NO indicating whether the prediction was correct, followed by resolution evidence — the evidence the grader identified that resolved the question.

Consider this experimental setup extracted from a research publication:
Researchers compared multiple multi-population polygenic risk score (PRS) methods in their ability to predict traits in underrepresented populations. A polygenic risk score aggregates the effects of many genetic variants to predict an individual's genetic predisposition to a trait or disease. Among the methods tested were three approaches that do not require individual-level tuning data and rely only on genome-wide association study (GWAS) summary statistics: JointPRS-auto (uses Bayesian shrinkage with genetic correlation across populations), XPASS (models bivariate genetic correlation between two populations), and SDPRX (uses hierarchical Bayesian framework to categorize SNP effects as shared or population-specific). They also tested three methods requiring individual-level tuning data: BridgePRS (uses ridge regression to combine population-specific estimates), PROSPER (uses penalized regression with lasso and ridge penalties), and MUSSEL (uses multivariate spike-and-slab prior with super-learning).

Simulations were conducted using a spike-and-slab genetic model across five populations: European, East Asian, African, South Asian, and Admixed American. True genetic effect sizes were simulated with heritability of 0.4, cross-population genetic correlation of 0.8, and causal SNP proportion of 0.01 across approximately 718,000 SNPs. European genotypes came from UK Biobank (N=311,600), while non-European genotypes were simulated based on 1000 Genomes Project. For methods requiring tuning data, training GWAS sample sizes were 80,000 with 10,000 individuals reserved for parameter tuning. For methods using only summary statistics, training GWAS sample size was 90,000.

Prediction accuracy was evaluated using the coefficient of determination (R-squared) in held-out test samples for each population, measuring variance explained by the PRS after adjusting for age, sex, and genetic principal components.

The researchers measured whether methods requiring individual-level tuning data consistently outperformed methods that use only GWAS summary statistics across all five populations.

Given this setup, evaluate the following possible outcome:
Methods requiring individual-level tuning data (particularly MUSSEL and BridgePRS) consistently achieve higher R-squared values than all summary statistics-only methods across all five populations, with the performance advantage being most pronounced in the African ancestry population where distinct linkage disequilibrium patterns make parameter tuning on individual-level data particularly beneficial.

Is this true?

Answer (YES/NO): NO